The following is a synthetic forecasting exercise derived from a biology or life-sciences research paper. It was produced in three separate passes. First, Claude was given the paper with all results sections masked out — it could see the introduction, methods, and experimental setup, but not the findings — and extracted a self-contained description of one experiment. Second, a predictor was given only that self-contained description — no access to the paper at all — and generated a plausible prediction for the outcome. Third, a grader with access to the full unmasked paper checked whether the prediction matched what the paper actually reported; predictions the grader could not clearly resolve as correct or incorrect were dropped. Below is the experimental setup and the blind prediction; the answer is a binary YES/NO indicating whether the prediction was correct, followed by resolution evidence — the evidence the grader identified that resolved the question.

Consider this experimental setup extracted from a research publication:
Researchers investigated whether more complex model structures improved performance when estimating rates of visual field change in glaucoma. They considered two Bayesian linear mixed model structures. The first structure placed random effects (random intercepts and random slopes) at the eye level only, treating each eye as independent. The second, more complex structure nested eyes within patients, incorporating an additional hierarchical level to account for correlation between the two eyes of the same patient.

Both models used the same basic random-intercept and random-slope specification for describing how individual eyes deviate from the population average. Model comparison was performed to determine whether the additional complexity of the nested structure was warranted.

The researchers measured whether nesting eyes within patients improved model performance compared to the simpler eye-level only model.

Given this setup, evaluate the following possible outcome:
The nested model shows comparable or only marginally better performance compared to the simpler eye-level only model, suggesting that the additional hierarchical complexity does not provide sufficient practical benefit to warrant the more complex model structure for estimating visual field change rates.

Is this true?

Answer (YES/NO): YES